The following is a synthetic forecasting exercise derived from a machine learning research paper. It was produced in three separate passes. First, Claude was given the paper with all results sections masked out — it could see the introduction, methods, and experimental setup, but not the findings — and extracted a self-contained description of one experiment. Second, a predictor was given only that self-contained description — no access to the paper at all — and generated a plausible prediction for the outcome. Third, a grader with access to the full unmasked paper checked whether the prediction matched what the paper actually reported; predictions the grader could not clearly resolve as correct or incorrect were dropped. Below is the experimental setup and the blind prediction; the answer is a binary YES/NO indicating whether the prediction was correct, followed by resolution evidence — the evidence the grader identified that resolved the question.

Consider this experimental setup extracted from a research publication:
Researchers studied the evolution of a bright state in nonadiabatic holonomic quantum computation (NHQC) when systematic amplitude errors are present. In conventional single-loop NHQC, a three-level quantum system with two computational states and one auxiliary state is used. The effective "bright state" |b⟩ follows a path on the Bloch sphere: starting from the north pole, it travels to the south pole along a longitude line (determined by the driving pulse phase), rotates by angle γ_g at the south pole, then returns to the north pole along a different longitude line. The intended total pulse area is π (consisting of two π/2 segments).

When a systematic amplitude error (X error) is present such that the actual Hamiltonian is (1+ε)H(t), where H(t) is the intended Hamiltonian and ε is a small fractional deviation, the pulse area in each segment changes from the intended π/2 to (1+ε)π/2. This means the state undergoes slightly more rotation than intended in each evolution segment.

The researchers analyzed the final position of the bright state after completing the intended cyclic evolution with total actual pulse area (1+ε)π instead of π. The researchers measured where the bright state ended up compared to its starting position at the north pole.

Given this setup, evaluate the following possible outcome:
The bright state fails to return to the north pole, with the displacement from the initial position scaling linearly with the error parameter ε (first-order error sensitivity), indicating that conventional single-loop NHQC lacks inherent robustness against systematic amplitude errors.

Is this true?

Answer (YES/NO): NO